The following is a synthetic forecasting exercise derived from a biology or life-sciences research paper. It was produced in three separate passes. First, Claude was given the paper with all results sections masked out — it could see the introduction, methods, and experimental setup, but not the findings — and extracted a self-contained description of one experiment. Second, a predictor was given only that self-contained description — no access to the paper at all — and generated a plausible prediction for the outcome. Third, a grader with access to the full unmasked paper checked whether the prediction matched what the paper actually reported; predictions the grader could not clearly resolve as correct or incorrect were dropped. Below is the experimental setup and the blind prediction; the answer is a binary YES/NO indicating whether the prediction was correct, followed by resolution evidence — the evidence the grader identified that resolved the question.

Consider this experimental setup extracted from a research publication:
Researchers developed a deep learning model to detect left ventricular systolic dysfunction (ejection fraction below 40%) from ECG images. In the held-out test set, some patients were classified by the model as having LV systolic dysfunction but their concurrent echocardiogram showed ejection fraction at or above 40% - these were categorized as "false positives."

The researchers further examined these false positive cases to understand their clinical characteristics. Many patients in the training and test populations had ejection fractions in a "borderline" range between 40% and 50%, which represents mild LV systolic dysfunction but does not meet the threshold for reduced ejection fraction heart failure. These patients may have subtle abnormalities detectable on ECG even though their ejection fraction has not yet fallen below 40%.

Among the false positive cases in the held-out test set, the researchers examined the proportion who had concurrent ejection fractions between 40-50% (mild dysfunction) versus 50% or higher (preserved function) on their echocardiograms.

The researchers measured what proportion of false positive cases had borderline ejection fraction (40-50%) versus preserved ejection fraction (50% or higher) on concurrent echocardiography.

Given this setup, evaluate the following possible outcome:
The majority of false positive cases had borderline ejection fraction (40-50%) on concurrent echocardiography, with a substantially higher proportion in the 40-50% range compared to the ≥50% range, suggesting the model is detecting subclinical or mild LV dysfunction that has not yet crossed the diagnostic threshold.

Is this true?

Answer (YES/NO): NO